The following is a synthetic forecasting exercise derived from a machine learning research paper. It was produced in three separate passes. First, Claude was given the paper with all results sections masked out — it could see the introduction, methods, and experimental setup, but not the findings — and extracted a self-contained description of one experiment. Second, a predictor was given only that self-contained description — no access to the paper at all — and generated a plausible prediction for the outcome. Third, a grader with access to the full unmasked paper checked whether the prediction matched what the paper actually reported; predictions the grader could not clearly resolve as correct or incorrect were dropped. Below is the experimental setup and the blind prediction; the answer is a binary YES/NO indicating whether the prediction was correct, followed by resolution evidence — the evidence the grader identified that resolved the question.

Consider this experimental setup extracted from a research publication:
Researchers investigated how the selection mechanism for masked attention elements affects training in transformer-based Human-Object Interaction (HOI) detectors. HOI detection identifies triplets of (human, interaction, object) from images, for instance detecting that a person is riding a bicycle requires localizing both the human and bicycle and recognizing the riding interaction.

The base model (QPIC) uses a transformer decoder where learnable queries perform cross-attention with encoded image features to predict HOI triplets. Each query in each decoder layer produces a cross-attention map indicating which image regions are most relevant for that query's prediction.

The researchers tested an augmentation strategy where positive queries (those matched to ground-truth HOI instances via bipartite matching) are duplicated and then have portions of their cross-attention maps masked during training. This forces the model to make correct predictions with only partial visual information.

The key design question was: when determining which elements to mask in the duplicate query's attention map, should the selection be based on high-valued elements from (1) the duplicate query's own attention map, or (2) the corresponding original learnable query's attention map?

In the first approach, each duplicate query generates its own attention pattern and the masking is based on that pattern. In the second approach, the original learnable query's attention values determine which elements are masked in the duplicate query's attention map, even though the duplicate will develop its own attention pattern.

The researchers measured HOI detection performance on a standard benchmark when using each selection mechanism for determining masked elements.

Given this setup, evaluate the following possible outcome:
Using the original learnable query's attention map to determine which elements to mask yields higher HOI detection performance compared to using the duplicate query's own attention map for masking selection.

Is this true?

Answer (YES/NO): YES